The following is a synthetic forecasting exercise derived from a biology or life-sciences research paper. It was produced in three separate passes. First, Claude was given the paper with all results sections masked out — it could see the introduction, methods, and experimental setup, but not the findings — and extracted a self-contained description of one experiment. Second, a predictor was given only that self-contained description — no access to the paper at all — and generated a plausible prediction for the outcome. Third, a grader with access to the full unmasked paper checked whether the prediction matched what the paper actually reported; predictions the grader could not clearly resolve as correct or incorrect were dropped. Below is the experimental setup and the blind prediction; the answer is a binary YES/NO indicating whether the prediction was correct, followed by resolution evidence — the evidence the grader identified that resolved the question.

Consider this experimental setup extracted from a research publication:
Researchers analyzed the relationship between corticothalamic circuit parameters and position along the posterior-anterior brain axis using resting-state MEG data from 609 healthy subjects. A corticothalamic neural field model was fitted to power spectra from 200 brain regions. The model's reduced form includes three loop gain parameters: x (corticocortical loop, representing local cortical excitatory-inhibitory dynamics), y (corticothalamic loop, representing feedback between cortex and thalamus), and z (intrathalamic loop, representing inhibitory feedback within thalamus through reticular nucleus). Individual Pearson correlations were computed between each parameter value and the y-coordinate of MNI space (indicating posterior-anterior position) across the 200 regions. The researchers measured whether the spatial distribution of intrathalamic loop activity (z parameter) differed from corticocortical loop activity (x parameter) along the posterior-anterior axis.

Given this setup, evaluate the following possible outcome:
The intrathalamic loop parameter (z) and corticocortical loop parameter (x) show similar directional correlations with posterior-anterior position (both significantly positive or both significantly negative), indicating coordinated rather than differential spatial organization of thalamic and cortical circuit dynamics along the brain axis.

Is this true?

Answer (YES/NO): NO